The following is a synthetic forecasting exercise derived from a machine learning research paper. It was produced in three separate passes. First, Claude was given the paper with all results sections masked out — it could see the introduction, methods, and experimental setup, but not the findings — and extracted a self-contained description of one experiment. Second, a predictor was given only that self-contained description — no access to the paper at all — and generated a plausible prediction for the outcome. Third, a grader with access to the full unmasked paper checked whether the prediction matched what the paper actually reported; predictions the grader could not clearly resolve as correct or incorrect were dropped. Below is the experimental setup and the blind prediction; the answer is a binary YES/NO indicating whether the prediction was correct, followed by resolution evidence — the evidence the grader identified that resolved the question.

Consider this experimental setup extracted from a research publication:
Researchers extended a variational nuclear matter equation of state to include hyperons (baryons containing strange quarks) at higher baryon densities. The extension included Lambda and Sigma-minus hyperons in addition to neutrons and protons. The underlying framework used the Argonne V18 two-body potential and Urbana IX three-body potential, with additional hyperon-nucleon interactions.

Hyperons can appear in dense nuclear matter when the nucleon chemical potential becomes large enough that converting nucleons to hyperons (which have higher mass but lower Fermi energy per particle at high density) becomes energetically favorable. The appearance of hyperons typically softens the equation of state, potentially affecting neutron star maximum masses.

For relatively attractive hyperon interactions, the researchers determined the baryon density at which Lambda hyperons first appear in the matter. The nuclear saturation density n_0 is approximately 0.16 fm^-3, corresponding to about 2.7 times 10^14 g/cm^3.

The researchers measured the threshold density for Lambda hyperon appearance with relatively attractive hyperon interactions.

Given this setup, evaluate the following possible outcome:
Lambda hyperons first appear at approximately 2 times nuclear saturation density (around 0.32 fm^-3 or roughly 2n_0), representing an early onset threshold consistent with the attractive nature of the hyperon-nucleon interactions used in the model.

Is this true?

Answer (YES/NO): NO